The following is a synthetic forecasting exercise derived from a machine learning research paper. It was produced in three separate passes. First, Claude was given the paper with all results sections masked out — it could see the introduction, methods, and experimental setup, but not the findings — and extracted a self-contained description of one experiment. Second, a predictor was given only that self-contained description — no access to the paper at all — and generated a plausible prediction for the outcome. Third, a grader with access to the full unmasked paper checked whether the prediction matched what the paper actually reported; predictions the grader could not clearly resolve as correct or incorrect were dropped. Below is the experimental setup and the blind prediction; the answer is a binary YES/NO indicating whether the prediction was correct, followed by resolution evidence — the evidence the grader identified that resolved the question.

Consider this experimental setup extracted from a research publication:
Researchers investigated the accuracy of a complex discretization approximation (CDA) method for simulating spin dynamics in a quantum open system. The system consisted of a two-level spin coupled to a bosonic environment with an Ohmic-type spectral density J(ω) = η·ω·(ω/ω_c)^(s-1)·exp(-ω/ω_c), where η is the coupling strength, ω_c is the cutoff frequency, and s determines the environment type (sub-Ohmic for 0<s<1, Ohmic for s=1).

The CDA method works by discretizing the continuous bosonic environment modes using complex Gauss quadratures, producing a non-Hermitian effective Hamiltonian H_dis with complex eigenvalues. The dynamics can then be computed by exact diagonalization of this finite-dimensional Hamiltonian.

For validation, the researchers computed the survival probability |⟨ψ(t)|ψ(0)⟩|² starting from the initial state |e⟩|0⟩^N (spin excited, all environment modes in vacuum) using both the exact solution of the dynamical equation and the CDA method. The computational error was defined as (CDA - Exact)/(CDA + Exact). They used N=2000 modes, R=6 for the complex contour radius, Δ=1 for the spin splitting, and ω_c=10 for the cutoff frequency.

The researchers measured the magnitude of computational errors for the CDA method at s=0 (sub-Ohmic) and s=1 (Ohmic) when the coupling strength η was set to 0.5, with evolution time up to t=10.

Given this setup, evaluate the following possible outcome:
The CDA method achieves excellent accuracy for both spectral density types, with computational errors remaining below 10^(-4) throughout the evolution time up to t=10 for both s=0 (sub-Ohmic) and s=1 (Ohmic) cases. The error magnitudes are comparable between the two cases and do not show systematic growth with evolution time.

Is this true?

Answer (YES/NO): NO